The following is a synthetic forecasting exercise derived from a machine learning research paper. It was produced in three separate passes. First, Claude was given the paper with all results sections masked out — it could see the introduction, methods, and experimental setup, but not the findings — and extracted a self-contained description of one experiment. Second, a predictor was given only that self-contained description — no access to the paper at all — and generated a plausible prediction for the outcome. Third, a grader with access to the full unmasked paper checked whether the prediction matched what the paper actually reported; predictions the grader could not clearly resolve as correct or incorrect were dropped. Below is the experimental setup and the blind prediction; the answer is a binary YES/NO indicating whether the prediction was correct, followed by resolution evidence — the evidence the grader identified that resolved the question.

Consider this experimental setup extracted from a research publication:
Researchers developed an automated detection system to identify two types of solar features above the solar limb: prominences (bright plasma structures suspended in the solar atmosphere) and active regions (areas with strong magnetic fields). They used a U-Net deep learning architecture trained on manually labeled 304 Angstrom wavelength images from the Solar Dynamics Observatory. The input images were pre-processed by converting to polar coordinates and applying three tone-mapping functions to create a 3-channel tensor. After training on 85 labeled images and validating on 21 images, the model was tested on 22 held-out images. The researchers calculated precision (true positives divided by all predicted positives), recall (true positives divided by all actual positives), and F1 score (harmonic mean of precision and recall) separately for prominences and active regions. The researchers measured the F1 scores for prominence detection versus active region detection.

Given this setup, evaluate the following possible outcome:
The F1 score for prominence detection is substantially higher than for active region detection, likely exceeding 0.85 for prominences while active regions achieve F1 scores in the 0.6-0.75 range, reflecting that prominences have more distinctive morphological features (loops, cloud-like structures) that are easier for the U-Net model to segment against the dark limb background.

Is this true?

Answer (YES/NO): NO